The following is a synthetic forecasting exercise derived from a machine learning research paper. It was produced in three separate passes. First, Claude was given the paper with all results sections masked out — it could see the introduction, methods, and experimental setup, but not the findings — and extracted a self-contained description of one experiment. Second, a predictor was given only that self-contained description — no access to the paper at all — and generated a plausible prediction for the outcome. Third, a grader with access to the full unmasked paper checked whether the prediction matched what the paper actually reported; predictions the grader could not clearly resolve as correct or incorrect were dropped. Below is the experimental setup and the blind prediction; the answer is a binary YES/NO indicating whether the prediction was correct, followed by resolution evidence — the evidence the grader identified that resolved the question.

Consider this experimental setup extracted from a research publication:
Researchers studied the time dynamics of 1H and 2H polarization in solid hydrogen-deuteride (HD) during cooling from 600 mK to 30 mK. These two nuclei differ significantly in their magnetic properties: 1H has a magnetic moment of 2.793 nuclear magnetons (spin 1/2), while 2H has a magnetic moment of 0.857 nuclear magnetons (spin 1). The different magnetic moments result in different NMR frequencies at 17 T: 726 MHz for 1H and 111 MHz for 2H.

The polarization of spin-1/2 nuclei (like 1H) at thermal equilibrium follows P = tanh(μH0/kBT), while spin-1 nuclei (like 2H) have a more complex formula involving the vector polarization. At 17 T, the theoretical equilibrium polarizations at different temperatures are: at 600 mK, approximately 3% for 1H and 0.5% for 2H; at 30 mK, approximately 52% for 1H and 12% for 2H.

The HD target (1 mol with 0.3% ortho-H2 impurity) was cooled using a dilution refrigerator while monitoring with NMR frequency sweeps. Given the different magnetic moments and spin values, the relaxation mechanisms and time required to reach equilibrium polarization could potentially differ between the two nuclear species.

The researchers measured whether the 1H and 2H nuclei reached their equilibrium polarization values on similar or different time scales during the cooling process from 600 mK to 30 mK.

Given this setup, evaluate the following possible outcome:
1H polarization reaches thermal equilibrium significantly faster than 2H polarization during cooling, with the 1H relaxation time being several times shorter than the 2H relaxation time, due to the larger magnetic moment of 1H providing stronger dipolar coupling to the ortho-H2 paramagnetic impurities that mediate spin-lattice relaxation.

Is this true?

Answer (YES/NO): NO